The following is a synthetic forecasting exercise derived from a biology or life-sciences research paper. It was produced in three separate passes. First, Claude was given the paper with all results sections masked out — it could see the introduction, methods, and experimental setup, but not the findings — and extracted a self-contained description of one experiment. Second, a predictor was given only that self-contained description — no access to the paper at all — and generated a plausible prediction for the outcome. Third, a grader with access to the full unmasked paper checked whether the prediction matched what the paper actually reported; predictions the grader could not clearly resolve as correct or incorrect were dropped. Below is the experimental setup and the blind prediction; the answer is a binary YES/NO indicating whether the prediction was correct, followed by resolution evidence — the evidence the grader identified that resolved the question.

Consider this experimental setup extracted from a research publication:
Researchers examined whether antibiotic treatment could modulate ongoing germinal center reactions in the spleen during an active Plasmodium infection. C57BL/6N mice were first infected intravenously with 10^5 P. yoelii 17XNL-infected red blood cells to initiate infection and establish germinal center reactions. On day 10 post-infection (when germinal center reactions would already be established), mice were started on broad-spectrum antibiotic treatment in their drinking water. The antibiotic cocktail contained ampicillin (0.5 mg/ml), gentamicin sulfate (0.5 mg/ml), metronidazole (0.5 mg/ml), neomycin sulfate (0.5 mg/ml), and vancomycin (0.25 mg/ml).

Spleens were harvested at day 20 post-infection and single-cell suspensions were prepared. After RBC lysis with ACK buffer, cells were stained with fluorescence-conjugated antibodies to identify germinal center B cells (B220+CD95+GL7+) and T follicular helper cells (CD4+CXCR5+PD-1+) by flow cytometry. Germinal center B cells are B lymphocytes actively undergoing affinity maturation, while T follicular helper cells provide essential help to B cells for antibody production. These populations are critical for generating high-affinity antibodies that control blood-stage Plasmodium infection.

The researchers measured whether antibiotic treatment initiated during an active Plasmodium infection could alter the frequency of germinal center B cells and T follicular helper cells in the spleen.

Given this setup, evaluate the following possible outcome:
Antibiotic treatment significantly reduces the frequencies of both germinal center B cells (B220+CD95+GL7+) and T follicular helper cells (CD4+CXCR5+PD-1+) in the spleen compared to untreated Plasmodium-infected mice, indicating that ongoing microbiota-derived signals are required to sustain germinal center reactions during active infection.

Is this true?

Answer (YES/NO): NO